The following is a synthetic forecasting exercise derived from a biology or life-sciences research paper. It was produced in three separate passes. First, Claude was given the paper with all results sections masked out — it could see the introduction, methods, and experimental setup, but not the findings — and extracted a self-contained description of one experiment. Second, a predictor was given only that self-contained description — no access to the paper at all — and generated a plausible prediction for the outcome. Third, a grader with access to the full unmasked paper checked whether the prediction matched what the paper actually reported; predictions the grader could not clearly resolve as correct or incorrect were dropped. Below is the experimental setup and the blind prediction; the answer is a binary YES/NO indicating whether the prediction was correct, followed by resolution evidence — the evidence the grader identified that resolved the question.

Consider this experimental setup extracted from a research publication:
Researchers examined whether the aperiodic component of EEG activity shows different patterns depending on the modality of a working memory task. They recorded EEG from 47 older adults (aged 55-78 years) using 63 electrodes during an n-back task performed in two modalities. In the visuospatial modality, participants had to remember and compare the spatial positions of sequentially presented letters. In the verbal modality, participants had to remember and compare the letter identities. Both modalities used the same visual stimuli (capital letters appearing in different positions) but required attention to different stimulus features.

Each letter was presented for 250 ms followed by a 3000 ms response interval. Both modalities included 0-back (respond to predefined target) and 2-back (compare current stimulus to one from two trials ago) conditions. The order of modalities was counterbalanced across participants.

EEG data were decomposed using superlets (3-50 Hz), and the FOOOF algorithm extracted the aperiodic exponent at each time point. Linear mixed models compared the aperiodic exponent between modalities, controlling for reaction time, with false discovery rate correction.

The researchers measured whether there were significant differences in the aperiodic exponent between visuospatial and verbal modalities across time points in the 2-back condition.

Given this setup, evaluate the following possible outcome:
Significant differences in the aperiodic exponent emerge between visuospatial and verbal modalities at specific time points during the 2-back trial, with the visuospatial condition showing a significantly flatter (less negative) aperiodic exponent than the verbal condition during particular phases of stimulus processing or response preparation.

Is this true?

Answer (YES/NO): NO